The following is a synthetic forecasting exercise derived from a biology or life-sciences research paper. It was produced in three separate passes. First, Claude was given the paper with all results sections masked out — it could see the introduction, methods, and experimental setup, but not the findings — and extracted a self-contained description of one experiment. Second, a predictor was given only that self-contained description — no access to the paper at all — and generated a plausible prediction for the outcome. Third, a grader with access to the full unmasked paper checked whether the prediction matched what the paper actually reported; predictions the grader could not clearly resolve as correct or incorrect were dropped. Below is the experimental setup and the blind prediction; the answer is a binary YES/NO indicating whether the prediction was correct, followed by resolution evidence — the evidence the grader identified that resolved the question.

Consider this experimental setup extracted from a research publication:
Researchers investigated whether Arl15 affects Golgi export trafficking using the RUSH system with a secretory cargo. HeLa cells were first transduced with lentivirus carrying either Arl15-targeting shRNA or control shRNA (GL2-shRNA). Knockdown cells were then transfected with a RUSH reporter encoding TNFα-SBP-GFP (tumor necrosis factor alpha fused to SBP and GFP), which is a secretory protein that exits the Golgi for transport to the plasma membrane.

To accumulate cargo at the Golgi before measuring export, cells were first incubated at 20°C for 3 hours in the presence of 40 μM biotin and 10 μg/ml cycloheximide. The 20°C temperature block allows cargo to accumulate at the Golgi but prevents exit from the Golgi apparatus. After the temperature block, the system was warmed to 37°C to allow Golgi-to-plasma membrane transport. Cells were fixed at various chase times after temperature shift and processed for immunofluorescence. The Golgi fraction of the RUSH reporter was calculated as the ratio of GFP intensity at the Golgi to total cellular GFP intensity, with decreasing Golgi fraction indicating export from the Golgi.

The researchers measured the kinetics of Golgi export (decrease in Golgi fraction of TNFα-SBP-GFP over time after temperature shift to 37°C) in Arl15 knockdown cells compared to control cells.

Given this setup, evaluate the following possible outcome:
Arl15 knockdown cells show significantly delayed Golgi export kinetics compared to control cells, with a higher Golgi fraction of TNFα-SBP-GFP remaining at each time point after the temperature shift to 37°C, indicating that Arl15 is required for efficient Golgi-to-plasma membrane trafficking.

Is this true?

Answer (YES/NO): NO